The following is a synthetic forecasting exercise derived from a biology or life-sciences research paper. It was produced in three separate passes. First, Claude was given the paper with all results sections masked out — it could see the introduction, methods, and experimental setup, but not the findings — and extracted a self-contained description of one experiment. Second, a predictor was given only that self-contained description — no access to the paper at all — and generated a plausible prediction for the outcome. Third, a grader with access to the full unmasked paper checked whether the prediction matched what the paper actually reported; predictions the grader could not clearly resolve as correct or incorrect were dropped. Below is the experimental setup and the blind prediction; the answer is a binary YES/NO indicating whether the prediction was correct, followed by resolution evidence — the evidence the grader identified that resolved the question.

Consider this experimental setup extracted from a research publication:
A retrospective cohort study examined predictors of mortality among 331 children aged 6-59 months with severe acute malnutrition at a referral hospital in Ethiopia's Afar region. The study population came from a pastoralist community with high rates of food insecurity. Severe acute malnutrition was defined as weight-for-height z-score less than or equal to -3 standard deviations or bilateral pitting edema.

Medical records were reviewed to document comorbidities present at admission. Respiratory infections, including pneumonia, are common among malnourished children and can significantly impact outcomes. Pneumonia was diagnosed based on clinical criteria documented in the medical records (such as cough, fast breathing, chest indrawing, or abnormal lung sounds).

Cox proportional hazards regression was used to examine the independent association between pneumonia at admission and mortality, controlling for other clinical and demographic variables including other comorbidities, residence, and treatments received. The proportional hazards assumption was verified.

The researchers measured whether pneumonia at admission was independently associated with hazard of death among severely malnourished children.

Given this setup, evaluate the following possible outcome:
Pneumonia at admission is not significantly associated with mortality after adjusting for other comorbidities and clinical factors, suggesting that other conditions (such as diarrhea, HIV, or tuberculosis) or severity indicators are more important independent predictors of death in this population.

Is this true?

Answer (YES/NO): NO